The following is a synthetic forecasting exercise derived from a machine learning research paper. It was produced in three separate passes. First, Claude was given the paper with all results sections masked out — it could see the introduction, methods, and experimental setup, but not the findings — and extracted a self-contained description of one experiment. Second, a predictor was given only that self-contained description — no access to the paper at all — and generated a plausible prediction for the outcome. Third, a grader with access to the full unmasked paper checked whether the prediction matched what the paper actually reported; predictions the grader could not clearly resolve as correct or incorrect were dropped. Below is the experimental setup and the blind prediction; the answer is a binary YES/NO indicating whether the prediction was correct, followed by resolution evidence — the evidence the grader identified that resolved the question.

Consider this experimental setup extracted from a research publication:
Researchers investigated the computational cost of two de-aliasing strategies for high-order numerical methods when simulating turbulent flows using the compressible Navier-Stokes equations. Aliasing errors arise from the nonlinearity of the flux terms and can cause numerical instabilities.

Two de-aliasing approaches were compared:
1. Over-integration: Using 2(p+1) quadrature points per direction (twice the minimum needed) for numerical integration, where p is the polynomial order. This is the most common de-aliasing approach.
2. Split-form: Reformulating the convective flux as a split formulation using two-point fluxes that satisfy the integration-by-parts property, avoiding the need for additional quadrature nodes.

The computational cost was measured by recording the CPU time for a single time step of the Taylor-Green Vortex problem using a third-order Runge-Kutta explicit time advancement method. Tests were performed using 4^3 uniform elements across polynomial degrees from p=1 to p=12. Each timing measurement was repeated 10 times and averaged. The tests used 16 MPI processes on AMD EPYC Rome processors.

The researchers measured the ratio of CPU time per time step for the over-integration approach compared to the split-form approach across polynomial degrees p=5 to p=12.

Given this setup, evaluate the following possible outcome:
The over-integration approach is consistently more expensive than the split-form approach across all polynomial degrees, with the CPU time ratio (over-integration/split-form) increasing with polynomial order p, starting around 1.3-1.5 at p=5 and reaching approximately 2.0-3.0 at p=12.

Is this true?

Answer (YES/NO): NO